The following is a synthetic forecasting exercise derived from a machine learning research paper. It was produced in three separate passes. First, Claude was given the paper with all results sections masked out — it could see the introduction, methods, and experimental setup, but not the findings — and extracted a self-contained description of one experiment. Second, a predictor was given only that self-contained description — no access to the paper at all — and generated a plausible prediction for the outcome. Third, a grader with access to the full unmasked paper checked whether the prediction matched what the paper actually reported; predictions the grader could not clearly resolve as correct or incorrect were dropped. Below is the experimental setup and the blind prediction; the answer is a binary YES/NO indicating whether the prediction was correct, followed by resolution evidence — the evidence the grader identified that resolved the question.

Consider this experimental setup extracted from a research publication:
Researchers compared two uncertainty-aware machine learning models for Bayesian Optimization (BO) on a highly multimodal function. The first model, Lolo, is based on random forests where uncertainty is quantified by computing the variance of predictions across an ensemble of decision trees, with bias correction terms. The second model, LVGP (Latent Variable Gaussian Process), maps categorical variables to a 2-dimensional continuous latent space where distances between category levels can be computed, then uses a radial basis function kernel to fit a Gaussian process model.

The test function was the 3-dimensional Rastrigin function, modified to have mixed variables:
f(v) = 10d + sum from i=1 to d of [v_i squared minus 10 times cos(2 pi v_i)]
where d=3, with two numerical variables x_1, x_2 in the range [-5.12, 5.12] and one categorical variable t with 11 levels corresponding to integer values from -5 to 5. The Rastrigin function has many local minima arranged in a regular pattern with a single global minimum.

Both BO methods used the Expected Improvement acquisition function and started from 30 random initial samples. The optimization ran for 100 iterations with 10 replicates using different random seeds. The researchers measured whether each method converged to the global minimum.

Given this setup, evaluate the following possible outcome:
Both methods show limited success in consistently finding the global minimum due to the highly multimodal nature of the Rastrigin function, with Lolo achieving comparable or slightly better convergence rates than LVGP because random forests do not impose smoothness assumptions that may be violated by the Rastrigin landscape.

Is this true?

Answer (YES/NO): NO